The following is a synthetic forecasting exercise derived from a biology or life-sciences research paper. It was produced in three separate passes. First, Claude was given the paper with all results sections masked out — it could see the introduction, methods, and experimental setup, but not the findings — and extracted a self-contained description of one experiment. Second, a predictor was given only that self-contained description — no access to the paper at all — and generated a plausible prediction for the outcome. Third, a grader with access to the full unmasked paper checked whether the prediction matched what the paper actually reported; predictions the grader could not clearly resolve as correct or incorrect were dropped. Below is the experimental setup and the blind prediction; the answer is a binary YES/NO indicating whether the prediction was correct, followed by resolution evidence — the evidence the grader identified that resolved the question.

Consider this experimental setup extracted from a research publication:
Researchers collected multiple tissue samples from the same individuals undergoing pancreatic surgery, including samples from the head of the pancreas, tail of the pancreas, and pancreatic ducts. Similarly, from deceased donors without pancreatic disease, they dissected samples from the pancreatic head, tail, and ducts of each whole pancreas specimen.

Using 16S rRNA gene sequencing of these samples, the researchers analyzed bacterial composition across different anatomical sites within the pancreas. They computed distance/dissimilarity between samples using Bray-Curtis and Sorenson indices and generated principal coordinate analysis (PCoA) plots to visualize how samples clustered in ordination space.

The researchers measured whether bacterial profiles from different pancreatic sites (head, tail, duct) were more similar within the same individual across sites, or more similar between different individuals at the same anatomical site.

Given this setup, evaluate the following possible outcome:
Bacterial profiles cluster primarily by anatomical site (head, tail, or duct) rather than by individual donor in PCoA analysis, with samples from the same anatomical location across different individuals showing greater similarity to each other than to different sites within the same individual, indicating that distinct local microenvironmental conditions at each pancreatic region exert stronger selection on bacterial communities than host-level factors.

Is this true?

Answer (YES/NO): NO